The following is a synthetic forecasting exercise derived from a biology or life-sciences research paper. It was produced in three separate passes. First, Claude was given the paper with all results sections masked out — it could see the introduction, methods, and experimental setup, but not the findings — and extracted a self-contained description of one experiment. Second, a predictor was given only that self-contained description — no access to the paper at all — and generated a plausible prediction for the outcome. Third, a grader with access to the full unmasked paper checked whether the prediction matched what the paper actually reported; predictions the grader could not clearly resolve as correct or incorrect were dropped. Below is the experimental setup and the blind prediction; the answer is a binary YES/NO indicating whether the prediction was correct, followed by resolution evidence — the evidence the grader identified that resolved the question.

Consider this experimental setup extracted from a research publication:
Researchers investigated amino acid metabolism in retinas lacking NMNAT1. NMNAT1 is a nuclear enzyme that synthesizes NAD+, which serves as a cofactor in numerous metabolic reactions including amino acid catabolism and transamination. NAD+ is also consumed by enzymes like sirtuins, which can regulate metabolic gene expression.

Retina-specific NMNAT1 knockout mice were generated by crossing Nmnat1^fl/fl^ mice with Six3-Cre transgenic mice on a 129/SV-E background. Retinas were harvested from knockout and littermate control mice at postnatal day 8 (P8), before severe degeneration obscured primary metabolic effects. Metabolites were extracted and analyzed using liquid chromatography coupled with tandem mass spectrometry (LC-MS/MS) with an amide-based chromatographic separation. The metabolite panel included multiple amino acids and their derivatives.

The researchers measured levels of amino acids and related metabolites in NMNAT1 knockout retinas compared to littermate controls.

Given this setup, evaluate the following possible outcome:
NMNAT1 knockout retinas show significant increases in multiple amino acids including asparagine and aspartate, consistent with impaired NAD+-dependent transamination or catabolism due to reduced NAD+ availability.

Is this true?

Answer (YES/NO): NO